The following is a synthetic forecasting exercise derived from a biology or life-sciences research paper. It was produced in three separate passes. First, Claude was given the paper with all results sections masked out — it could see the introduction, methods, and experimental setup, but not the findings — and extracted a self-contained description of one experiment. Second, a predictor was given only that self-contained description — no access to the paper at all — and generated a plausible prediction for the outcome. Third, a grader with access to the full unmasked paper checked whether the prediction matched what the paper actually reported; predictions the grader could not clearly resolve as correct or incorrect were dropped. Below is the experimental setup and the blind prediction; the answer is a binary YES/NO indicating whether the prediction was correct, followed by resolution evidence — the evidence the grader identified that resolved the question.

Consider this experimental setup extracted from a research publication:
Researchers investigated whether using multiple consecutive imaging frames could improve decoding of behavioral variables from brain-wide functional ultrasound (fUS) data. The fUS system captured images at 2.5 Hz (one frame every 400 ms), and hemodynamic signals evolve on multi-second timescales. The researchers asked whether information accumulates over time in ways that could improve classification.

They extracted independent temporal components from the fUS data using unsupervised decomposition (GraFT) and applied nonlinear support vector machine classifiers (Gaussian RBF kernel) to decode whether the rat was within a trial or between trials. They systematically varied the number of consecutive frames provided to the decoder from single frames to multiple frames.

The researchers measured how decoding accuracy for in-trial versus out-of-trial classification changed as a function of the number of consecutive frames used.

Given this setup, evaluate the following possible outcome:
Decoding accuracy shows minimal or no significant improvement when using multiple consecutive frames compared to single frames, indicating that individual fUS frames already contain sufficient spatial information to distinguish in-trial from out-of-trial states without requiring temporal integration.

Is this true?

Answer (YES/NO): NO